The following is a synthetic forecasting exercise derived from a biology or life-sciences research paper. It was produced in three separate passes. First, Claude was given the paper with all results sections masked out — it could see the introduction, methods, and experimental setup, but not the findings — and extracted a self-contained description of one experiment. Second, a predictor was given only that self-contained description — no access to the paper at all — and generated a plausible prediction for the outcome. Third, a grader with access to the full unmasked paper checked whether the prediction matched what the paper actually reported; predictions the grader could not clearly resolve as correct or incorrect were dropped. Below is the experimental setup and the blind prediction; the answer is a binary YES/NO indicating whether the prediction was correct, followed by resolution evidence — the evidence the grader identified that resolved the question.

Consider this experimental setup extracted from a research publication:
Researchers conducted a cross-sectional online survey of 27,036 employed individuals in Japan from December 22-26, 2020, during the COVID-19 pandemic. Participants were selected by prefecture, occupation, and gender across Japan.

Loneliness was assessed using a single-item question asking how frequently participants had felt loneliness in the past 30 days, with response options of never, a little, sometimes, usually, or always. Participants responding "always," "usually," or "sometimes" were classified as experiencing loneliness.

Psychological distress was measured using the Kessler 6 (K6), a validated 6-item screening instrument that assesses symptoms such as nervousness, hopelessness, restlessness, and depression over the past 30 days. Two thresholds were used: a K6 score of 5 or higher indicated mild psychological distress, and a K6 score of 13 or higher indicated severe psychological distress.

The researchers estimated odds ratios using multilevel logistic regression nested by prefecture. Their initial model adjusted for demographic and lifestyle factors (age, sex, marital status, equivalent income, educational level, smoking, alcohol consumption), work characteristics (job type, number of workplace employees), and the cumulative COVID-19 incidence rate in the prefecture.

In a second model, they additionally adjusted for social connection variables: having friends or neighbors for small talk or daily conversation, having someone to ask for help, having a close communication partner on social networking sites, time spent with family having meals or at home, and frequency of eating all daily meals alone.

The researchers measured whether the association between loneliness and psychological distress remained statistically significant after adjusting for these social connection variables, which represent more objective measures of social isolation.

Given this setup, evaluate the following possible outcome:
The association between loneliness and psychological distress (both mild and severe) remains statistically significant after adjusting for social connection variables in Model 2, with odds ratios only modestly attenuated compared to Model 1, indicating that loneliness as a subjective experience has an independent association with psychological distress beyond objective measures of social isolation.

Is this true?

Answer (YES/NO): YES